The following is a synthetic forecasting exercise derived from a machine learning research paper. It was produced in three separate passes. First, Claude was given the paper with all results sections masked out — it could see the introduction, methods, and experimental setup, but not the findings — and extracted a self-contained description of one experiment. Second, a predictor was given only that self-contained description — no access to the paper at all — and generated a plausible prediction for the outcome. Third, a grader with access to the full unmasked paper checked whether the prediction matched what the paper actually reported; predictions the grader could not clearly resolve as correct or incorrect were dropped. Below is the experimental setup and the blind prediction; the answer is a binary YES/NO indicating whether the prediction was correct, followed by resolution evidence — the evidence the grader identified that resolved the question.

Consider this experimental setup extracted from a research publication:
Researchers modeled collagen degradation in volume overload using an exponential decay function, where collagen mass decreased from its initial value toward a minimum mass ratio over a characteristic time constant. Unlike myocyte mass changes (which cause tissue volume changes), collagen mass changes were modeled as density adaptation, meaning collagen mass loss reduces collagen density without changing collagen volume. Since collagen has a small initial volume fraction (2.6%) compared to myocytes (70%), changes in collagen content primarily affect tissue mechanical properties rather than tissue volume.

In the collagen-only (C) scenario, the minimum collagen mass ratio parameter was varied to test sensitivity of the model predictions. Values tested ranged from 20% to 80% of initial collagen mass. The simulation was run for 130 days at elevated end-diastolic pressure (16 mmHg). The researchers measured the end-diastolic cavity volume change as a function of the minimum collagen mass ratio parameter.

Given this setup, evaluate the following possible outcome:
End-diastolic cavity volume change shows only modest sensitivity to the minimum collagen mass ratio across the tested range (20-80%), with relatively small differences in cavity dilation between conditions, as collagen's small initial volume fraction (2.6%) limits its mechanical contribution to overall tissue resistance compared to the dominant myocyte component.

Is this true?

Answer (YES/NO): NO